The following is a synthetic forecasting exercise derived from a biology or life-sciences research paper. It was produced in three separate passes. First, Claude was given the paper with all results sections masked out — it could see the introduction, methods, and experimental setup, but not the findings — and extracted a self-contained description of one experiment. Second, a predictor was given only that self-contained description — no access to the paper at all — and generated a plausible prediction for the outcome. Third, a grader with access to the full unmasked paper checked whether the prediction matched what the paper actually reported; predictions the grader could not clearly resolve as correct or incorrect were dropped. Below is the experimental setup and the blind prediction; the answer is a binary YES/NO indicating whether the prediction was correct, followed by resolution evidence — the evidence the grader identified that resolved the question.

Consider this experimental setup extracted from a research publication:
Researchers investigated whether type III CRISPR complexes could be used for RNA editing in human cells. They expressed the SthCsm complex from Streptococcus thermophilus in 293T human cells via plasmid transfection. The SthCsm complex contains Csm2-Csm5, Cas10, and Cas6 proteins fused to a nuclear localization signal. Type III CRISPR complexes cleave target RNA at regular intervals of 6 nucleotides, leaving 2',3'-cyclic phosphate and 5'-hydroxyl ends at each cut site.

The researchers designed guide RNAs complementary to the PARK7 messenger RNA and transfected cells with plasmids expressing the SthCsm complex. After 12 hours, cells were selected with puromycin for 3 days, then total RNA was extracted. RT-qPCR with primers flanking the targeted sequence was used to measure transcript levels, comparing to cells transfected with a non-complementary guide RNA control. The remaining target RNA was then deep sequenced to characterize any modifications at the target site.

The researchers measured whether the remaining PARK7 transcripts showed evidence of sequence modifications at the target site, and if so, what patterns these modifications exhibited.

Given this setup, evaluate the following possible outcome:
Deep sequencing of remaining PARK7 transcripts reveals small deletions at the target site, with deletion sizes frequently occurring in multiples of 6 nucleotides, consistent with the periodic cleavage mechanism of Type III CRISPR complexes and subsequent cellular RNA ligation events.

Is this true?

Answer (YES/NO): YES